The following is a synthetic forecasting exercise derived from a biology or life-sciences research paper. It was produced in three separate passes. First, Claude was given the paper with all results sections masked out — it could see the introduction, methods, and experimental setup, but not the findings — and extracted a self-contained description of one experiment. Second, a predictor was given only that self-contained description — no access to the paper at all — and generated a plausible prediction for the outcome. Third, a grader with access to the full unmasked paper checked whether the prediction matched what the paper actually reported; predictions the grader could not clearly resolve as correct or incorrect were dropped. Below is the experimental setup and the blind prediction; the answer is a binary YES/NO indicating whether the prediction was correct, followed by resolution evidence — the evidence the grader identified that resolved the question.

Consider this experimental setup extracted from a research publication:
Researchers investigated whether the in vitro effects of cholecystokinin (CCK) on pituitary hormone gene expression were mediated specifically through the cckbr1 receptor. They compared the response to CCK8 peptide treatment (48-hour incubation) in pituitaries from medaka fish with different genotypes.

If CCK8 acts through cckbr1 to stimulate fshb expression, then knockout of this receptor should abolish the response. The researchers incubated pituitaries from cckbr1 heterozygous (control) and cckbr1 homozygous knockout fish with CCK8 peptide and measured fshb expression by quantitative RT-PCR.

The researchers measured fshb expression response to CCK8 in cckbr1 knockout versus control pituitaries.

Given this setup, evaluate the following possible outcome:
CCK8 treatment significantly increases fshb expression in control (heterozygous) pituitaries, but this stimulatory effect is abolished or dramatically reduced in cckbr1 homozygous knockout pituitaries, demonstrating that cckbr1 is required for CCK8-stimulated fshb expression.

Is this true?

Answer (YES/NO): YES